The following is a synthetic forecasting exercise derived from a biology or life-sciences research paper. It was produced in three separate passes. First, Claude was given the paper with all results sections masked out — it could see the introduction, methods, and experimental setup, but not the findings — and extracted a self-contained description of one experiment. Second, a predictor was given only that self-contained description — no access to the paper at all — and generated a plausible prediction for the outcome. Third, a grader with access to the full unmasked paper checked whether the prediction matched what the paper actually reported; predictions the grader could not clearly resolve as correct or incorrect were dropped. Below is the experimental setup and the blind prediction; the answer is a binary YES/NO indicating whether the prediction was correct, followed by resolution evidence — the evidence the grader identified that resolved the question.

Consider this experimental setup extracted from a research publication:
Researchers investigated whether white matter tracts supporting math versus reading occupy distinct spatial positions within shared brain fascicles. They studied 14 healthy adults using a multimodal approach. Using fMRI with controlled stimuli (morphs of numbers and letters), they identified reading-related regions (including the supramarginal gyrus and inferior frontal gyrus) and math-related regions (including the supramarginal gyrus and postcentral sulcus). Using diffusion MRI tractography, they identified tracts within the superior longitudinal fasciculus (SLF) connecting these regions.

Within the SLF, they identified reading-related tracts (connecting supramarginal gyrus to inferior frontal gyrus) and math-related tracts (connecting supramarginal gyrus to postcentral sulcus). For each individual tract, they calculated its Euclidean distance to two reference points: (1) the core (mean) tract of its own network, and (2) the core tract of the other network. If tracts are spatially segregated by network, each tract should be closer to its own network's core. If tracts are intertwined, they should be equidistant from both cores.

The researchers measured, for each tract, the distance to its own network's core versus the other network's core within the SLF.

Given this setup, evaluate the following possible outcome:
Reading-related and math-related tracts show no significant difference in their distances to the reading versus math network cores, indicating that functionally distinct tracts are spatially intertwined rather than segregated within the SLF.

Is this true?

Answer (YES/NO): NO